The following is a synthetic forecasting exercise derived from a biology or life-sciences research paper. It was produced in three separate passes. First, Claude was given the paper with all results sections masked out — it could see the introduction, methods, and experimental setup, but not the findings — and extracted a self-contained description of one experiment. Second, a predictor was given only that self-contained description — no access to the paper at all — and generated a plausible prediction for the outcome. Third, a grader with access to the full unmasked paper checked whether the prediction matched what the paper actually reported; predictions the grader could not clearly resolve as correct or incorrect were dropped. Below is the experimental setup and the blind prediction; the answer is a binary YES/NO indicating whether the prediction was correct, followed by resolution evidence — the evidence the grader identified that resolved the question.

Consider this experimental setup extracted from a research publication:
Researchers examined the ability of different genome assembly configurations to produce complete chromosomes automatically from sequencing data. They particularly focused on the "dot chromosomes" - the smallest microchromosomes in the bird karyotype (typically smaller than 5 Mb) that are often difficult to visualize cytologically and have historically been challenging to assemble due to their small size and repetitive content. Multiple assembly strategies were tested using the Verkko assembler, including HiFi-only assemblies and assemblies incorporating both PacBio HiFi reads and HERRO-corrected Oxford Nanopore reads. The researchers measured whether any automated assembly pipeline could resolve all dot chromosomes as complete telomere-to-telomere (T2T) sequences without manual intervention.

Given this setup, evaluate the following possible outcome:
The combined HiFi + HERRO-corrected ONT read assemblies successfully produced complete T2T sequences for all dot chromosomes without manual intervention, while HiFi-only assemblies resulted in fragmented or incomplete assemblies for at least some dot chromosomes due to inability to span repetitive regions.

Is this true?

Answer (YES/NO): NO